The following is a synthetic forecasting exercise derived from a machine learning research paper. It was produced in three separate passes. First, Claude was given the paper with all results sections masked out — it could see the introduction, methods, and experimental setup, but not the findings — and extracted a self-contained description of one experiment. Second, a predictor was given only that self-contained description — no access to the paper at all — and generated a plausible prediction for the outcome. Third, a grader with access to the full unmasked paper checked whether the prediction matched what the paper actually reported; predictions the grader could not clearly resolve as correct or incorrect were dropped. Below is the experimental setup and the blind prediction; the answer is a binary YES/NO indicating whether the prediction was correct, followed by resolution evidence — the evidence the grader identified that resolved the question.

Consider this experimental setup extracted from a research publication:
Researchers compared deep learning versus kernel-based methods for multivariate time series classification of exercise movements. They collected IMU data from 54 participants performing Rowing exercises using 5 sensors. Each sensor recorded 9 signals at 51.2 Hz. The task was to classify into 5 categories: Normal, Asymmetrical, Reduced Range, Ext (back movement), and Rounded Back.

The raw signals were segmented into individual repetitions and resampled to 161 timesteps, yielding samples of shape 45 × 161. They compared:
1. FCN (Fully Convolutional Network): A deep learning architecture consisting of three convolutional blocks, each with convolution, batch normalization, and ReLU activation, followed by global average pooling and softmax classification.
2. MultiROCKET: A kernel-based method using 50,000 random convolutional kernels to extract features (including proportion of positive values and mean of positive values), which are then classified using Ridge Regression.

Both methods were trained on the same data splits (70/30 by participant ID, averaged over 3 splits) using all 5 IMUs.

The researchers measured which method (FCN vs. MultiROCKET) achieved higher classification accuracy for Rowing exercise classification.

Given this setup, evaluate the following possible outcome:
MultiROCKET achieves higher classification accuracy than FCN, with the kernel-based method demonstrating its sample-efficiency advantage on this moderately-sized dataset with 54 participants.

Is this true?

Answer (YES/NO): YES